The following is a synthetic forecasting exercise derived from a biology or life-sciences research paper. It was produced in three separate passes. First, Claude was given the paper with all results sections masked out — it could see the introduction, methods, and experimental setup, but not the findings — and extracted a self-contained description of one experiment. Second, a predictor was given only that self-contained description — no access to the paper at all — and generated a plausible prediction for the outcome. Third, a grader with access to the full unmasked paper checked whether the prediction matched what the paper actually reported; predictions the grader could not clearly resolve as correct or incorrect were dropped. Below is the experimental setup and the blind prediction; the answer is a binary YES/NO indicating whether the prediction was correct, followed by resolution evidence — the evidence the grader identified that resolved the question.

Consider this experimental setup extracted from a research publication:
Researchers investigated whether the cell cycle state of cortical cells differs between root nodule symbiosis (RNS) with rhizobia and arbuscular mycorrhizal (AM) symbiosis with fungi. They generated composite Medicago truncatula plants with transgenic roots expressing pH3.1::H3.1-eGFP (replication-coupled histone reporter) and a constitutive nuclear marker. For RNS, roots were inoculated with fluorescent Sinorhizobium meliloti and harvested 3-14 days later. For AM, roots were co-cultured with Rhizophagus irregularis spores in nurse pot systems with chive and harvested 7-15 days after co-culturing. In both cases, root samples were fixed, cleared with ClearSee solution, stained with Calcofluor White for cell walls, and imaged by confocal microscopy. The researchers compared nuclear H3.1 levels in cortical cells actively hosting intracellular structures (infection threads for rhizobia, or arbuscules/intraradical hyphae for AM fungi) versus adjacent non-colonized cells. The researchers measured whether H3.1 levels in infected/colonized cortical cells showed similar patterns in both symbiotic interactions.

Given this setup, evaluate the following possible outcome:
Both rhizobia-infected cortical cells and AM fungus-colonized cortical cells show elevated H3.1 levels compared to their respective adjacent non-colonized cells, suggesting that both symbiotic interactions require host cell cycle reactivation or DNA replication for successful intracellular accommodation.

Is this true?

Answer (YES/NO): NO